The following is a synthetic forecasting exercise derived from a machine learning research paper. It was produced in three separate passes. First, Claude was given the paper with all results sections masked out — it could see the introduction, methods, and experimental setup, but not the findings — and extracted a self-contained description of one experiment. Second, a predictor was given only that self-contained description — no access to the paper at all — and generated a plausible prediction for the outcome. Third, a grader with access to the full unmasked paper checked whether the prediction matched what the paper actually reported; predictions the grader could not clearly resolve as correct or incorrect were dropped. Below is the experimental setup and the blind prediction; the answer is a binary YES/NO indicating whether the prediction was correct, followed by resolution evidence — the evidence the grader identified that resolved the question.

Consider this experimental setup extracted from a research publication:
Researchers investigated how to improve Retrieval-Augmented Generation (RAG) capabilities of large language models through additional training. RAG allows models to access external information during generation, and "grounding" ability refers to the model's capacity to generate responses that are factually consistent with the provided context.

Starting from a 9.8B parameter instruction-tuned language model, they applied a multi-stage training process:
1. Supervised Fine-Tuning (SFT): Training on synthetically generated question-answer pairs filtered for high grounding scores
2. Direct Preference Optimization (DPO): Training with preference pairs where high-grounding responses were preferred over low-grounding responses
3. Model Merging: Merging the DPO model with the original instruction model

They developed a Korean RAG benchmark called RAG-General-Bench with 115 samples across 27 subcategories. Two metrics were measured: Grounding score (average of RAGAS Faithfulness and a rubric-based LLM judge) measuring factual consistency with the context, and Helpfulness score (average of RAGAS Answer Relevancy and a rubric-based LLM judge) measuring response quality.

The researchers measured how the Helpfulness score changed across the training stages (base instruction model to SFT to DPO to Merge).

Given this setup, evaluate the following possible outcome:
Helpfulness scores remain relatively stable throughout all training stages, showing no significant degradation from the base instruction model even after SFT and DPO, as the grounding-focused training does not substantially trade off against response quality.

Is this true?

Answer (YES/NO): NO